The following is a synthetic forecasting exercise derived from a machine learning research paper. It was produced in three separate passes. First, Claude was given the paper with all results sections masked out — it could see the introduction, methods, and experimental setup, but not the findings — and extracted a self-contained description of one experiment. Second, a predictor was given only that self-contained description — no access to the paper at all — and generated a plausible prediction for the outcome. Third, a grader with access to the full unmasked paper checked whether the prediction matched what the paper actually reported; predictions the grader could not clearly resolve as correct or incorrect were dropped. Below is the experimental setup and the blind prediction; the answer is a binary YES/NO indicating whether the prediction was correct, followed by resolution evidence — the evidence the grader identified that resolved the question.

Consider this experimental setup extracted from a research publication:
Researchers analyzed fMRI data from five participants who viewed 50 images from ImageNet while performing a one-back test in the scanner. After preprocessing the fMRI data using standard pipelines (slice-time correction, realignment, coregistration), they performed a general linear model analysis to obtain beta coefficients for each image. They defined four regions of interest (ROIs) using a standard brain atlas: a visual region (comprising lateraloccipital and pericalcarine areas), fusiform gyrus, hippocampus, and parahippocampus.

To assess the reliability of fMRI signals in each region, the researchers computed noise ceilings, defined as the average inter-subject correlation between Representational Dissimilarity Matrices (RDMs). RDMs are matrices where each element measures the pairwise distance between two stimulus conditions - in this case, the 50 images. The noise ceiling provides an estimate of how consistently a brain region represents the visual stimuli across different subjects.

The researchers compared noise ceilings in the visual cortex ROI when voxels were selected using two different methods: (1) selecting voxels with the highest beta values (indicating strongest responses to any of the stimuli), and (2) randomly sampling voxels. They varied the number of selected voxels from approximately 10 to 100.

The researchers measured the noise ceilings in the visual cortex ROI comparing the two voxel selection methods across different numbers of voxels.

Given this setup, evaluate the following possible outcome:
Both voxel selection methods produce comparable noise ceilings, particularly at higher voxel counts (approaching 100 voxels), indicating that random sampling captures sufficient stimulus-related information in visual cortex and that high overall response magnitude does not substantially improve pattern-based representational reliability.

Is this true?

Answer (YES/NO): NO